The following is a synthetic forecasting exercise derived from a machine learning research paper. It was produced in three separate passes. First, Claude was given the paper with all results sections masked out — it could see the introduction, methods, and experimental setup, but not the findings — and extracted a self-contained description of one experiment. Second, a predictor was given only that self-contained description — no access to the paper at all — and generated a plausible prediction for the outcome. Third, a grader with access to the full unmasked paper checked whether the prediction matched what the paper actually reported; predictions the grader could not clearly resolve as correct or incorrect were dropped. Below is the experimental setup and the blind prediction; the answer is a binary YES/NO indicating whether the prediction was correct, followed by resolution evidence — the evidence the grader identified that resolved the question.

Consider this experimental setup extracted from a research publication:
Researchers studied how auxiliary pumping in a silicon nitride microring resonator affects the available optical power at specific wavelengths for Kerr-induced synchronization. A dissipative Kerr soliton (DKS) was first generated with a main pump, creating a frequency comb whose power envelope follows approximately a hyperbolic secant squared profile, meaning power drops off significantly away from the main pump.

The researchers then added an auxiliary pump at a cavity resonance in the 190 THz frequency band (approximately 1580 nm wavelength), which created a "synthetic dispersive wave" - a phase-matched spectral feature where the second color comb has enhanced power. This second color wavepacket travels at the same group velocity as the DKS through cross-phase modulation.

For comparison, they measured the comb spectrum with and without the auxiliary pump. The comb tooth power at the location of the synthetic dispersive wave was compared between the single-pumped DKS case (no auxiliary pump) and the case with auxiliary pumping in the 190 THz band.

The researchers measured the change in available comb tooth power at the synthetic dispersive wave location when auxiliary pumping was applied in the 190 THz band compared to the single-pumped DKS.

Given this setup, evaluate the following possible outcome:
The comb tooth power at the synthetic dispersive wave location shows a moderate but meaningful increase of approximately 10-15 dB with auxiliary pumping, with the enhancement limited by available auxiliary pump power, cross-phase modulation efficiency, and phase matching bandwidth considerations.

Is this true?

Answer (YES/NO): NO